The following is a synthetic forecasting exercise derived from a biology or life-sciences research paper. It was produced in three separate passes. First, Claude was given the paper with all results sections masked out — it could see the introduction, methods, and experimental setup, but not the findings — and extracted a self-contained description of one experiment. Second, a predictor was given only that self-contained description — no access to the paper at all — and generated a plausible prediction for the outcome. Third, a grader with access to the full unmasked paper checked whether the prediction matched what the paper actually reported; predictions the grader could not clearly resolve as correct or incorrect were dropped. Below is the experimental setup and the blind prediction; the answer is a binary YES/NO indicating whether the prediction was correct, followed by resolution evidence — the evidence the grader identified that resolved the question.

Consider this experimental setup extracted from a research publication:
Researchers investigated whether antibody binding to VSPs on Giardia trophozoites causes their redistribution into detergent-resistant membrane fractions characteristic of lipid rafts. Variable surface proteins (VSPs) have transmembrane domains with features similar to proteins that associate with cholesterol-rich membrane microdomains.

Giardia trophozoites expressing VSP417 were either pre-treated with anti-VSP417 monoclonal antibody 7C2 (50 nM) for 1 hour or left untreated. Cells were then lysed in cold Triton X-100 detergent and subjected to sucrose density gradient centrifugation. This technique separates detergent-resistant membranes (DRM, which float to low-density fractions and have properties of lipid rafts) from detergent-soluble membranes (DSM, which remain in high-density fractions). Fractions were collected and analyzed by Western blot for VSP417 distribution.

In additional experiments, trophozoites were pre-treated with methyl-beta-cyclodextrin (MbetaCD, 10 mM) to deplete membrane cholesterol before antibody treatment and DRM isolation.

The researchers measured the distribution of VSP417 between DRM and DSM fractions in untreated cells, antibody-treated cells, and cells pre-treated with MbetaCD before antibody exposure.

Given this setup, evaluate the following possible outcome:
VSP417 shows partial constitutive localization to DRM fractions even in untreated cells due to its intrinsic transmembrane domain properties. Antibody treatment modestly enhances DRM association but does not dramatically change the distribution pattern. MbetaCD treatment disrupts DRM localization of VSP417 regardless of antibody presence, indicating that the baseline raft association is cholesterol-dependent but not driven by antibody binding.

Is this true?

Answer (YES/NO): NO